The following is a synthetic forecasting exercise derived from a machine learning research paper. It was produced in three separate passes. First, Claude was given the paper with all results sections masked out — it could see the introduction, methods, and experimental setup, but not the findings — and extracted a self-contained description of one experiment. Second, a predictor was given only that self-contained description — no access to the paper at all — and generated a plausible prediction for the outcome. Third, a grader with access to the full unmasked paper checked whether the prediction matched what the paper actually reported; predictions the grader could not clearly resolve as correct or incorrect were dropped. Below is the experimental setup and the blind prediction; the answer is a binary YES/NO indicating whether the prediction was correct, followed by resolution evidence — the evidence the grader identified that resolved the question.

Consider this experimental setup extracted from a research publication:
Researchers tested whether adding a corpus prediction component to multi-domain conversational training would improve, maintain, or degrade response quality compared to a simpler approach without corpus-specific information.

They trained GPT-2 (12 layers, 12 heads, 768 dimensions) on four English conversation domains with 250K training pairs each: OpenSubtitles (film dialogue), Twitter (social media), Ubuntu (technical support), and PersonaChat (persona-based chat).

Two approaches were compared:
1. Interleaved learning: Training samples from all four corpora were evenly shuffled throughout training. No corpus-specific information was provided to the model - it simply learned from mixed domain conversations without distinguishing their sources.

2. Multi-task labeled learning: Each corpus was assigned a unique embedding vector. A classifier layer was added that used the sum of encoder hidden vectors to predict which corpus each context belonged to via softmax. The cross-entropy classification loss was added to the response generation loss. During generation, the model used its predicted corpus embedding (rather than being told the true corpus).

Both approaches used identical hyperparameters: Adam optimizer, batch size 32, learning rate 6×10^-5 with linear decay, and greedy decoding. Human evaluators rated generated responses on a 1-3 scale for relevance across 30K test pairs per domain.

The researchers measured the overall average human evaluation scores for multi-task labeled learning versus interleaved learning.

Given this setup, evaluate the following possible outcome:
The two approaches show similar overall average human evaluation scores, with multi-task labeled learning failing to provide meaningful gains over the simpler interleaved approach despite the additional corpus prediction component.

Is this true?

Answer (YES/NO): YES